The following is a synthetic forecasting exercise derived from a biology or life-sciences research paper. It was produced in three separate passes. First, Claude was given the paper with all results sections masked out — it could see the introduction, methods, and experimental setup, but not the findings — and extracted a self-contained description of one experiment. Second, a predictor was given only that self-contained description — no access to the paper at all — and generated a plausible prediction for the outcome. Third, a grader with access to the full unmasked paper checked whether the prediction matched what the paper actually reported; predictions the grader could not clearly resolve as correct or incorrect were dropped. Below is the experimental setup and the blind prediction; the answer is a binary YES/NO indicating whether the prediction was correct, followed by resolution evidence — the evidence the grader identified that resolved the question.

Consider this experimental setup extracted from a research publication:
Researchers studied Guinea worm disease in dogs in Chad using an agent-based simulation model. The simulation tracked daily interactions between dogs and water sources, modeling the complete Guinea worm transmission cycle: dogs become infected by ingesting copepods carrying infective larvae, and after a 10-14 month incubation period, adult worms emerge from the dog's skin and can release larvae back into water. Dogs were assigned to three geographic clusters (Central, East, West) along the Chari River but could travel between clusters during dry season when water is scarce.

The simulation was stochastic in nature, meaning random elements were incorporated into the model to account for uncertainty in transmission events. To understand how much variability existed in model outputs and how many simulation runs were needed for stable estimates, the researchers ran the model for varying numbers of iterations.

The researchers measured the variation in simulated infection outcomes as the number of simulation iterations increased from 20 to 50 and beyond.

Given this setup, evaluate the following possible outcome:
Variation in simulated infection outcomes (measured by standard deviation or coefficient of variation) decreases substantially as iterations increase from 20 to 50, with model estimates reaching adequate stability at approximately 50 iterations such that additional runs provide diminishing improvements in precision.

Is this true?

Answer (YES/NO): NO